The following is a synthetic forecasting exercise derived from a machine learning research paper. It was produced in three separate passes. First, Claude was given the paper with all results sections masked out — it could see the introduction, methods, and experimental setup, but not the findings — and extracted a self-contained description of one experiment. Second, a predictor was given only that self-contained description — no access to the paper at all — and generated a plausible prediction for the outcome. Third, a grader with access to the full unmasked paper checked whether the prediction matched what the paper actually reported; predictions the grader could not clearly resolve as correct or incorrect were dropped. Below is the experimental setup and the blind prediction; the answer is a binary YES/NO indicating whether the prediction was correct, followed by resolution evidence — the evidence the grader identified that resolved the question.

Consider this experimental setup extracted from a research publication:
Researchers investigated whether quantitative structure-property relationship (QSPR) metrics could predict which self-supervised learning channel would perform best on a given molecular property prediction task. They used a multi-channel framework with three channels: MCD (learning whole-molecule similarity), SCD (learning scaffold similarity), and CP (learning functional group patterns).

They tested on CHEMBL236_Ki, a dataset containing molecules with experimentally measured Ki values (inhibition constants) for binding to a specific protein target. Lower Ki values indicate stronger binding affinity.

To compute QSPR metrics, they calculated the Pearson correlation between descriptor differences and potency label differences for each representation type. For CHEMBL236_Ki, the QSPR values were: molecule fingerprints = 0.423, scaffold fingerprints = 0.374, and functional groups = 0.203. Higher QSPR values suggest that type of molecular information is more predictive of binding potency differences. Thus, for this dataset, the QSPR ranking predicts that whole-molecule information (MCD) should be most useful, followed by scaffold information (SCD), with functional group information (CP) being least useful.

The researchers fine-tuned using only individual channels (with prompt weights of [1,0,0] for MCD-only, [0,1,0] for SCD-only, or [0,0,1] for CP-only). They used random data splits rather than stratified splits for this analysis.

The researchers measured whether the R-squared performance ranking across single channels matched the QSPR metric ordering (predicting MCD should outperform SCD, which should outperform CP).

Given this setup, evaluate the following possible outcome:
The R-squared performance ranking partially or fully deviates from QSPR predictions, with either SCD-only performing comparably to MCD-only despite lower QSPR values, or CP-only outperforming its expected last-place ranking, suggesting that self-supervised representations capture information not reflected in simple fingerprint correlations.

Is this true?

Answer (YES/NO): NO